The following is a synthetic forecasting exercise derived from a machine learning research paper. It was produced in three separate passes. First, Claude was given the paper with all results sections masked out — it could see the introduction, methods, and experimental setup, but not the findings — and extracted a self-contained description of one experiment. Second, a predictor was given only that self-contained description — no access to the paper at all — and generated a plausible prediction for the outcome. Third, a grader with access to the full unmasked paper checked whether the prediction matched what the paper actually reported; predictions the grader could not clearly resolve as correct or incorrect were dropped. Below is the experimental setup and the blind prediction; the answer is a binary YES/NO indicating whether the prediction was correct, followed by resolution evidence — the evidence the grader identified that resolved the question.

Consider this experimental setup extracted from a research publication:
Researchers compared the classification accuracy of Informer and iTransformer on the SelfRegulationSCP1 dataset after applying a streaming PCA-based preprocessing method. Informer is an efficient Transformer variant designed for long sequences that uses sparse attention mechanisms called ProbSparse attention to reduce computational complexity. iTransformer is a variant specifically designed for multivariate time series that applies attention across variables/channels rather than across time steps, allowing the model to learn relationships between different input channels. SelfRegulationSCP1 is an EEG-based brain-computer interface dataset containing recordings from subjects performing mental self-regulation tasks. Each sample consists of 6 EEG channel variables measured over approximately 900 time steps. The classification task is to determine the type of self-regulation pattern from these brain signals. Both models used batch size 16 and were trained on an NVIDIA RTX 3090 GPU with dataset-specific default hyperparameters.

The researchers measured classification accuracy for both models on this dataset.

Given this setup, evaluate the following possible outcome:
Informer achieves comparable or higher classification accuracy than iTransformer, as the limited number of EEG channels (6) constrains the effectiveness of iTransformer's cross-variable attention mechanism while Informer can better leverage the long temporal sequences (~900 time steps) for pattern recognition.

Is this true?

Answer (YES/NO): YES